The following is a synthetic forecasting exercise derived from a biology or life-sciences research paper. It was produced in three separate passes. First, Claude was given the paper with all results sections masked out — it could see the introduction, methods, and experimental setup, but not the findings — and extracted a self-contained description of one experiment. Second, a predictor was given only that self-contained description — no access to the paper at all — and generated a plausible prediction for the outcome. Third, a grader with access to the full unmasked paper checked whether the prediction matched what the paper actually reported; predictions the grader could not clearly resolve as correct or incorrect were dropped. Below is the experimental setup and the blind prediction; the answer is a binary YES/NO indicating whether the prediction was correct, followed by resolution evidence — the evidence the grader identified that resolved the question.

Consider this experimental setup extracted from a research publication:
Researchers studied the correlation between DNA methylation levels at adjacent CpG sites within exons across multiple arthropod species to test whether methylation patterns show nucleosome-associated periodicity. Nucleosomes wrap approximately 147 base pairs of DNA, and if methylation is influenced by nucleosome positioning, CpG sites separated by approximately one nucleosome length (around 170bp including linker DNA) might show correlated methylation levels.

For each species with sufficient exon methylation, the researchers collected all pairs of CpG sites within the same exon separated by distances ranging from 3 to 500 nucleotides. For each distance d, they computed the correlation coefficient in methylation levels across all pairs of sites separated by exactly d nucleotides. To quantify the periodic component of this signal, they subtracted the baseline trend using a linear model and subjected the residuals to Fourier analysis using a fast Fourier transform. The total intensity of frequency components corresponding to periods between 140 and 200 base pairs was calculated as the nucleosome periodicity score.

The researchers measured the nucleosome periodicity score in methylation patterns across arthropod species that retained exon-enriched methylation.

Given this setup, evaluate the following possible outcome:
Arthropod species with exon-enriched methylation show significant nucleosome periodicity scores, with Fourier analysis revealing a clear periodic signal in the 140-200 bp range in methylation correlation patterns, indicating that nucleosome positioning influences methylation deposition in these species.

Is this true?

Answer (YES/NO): YES